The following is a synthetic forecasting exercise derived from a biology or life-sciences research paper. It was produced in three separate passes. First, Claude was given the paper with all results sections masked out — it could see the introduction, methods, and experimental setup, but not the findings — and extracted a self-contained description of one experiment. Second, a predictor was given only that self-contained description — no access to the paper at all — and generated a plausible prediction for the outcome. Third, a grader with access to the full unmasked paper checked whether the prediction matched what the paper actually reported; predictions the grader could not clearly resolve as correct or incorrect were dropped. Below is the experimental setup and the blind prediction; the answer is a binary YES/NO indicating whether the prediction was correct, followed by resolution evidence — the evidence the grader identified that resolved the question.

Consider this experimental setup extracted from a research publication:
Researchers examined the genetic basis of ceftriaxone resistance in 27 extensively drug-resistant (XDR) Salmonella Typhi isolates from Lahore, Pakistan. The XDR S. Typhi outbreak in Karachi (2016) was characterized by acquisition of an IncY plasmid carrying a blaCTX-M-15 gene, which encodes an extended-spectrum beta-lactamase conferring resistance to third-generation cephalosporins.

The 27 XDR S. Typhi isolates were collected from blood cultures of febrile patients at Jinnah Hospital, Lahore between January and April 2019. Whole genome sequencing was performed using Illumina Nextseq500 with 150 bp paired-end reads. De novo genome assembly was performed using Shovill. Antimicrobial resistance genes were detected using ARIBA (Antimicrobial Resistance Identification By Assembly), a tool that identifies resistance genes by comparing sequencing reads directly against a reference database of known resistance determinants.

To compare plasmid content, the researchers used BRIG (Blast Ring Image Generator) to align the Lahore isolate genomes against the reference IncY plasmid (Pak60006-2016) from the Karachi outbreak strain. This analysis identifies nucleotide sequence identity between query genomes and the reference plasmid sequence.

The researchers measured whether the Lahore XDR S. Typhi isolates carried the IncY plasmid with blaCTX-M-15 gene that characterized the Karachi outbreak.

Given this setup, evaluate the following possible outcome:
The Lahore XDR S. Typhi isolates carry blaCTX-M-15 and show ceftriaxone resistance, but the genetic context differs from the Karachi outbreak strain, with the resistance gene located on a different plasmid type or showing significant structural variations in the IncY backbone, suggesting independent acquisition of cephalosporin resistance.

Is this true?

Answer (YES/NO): NO